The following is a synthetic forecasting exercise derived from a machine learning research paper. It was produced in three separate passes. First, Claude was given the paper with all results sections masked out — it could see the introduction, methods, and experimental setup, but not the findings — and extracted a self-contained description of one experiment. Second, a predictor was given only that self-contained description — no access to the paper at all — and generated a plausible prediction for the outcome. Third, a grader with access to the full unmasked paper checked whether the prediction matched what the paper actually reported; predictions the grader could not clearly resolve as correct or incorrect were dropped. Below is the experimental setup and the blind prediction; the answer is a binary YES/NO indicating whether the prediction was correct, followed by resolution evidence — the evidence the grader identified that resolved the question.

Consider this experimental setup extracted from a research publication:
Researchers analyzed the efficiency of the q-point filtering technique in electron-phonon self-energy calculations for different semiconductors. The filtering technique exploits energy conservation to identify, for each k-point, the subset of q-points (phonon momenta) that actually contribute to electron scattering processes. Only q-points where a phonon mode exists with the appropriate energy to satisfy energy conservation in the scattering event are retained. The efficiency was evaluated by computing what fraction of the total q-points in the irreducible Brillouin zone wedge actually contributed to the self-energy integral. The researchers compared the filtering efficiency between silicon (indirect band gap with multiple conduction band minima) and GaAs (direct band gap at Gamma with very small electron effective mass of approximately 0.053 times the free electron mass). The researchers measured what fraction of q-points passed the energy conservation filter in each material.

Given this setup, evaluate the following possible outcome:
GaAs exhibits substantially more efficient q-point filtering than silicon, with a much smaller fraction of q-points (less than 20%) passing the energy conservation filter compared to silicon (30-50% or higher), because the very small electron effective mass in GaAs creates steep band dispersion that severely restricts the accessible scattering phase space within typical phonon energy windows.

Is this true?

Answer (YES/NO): NO